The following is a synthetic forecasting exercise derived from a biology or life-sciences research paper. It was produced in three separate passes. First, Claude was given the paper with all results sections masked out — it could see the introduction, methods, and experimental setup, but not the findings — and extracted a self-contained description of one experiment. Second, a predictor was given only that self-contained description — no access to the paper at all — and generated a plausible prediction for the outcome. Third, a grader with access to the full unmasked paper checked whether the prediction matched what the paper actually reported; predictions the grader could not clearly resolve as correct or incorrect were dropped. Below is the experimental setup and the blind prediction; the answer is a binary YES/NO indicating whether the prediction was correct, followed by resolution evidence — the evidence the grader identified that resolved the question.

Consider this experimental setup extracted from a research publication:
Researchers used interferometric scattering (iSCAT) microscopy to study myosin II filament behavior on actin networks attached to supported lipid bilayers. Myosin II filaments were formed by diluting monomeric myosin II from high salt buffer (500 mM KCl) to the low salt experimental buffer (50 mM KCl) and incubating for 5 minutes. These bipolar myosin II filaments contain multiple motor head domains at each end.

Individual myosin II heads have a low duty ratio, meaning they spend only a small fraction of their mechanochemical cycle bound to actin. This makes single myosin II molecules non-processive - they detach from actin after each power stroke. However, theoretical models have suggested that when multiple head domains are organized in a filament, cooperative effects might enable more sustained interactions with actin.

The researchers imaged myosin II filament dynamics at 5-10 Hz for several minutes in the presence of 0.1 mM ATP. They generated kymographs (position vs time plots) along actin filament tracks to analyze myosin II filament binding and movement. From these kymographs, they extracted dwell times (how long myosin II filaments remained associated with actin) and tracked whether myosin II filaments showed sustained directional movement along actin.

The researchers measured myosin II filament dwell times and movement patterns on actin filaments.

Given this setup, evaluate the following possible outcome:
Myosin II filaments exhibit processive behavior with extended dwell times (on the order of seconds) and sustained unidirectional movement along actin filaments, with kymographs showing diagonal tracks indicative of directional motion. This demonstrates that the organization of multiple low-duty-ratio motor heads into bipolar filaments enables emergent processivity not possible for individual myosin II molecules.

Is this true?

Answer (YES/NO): YES